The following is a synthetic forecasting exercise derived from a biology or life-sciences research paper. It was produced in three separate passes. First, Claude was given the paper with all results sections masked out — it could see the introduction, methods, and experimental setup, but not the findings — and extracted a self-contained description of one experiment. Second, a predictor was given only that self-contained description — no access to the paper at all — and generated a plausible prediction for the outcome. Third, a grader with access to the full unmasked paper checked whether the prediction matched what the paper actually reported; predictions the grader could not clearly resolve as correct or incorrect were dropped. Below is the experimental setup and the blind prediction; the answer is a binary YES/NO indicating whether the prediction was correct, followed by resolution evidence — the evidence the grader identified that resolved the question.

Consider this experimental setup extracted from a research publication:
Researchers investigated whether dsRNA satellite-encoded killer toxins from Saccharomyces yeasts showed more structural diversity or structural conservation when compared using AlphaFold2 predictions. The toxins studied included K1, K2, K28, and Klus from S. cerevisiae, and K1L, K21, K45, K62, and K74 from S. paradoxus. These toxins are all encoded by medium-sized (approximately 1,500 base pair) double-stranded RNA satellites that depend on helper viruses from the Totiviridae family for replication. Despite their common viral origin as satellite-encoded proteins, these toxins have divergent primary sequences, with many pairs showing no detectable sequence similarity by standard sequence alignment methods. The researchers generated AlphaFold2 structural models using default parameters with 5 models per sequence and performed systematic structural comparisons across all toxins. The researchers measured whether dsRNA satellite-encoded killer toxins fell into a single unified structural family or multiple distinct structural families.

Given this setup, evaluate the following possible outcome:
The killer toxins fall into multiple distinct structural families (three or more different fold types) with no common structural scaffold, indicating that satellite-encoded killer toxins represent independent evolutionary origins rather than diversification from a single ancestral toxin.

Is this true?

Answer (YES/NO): NO